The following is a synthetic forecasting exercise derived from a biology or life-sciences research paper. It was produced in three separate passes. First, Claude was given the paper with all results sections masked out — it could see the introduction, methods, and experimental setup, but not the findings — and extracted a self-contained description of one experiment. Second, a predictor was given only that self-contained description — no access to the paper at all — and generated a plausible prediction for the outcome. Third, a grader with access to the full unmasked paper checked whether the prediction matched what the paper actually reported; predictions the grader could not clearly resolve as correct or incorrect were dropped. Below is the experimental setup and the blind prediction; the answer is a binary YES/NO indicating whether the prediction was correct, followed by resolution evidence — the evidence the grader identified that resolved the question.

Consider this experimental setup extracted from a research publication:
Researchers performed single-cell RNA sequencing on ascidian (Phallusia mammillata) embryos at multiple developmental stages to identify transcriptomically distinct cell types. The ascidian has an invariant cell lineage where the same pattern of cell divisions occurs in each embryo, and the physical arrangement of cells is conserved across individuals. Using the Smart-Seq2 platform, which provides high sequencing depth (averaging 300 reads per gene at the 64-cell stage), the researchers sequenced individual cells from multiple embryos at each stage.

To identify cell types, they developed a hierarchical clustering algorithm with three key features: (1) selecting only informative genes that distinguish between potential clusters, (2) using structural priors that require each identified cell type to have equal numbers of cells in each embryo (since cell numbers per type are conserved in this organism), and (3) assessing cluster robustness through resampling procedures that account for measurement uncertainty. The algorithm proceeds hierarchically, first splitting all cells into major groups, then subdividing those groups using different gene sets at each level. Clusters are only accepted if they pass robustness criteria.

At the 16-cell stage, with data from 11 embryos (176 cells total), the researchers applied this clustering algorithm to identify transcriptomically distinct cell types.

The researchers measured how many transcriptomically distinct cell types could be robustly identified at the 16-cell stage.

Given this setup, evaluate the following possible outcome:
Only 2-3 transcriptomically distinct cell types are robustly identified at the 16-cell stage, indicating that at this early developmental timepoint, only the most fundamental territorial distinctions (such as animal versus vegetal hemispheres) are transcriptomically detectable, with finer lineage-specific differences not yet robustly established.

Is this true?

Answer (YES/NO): NO